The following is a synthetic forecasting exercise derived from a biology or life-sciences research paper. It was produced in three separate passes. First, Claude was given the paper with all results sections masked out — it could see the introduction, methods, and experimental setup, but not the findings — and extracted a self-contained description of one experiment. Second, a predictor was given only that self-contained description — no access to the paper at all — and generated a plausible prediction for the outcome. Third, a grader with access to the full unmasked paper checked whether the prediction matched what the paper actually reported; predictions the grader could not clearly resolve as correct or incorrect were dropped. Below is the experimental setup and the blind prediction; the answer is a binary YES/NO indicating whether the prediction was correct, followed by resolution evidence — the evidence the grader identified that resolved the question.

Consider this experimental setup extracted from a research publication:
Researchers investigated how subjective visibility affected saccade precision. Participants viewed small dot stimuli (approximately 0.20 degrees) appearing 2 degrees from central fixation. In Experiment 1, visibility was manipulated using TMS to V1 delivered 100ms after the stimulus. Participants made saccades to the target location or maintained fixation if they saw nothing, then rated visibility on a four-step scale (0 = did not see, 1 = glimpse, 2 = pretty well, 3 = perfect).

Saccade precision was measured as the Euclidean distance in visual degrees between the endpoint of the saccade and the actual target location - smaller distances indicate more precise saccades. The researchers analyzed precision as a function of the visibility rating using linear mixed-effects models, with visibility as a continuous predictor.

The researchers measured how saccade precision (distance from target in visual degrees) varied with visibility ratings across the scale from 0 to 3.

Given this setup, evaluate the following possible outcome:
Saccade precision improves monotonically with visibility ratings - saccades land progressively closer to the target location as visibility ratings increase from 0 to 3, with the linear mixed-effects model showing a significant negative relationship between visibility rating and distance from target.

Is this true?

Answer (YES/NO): YES